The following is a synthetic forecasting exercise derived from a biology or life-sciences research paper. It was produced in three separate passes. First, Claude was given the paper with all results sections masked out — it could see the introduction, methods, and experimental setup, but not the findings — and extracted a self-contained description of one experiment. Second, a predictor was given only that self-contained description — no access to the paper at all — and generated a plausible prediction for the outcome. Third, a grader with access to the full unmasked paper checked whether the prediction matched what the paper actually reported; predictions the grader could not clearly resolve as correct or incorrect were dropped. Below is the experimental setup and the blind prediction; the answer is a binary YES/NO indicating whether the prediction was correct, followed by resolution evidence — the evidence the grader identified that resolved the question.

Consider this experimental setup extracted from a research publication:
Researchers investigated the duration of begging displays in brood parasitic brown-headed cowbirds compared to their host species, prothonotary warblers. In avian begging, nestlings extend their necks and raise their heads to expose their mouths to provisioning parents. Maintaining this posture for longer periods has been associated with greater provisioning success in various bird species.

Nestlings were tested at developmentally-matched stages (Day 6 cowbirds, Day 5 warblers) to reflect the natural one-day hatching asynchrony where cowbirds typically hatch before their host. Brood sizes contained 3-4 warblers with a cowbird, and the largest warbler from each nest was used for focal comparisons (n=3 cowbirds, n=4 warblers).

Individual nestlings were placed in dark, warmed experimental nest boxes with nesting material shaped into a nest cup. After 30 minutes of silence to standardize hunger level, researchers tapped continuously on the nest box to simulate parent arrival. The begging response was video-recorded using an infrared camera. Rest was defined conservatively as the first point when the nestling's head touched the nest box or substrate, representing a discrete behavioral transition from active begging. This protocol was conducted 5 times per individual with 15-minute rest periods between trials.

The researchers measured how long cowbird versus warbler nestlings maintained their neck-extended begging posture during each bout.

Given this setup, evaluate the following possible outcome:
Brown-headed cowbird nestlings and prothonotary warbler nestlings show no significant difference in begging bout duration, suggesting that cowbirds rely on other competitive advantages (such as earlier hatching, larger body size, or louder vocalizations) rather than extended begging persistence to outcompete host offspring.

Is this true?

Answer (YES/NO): NO